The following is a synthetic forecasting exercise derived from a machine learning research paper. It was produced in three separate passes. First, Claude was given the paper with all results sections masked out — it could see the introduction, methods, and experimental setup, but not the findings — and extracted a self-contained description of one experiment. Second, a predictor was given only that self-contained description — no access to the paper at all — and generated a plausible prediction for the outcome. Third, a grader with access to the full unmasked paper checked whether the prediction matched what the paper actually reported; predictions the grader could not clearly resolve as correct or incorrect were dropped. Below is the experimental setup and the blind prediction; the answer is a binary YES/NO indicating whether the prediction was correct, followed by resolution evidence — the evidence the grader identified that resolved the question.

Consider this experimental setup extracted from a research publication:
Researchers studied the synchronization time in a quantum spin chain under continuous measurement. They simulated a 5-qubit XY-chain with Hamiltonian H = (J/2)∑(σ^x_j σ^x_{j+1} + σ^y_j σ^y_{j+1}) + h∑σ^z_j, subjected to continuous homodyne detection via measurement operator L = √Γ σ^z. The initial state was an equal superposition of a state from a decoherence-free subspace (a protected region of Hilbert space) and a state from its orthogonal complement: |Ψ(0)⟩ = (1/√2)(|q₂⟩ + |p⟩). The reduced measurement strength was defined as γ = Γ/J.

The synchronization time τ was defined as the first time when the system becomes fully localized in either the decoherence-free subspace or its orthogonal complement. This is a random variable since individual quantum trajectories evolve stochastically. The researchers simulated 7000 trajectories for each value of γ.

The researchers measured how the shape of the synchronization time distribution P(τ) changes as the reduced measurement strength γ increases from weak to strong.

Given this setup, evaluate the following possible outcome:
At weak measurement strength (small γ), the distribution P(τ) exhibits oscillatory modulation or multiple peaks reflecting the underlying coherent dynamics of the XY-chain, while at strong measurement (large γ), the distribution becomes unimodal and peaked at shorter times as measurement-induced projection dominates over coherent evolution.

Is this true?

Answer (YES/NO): NO